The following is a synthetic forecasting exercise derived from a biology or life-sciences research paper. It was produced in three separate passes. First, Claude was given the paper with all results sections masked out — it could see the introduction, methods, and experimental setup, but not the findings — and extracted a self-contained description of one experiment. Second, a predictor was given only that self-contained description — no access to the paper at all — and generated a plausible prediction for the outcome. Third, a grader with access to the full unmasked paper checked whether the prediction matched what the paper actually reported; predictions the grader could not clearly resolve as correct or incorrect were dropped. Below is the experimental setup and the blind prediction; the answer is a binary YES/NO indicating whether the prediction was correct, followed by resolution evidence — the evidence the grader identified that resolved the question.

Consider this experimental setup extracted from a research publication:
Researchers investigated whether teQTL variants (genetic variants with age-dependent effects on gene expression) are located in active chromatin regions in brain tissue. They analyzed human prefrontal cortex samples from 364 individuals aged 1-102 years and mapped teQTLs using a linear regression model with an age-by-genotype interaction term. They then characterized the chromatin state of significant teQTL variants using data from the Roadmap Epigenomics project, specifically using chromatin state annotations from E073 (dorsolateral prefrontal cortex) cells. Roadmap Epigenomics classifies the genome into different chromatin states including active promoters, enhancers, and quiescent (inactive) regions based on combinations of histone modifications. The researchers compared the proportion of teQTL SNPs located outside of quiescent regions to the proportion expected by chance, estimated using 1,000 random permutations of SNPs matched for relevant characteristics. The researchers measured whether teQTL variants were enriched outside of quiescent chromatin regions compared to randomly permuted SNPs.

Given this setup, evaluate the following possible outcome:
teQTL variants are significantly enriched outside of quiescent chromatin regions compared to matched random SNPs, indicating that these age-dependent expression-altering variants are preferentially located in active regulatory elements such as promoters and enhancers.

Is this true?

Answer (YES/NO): YES